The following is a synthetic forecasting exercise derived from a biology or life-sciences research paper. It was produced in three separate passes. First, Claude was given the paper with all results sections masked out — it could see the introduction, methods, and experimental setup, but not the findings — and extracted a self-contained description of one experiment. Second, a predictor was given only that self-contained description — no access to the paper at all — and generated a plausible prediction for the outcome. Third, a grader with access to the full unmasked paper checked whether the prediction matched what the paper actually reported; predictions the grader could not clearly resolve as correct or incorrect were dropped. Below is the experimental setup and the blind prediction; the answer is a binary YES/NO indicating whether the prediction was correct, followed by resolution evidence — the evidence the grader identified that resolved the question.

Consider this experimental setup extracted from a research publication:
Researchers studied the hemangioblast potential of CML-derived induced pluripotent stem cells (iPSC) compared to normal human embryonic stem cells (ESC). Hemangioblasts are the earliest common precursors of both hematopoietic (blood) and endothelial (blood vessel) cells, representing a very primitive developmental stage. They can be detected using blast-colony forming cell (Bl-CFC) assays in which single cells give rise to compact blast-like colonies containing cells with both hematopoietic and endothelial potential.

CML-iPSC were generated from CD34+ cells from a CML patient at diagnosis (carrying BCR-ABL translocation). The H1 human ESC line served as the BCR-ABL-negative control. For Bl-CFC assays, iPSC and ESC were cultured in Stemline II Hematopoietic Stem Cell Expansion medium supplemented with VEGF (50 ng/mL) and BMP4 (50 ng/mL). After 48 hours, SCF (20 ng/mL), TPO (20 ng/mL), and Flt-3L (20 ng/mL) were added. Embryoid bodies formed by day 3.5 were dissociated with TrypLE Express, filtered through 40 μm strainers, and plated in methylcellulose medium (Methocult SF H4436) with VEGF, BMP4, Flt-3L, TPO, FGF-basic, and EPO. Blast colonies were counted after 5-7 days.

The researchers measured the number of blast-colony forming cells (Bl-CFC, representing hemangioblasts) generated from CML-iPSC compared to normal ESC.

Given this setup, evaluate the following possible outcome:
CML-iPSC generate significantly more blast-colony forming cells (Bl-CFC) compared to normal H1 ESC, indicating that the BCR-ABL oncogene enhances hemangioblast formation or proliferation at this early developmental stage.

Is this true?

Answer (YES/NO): YES